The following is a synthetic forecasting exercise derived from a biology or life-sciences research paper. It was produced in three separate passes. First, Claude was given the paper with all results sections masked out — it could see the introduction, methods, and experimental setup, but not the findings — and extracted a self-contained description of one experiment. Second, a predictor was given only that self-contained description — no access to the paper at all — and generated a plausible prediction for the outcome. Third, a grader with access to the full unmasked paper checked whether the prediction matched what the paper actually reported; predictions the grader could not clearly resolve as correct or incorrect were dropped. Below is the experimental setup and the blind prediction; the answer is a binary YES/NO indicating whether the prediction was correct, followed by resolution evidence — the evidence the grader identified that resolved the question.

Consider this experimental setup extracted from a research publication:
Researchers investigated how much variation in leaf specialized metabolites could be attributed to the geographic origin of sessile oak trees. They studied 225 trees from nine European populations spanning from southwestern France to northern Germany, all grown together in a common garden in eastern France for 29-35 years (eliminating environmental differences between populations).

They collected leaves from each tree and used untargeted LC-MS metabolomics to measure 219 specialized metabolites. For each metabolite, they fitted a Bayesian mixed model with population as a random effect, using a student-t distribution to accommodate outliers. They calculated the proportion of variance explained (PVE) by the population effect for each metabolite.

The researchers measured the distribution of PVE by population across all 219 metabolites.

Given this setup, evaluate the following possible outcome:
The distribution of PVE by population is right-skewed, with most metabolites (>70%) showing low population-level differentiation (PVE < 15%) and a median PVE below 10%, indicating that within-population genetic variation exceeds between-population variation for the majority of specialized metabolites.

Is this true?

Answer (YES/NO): YES